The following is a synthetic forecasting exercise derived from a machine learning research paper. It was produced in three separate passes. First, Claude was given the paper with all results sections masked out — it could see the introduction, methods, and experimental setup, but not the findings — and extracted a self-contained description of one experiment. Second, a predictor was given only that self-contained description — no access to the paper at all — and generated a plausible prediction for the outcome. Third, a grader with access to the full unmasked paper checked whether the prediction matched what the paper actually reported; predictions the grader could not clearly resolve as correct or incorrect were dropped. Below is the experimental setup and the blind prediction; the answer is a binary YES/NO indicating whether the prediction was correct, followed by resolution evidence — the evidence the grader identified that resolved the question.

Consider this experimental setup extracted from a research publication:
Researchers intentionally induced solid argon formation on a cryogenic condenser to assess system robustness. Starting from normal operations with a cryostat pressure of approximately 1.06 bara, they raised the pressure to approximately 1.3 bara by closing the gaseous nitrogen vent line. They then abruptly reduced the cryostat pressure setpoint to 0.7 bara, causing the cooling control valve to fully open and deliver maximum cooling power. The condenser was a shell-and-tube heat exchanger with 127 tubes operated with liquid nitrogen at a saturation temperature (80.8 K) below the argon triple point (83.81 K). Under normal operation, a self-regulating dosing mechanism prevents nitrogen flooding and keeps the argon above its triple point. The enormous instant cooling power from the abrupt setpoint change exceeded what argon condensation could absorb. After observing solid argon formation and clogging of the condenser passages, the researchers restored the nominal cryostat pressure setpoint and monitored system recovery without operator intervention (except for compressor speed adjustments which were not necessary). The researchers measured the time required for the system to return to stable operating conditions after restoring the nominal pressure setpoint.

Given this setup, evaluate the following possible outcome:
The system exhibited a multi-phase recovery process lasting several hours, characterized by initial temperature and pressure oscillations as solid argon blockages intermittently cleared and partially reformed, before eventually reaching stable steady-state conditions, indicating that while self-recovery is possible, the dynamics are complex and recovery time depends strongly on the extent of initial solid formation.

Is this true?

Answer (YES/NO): NO